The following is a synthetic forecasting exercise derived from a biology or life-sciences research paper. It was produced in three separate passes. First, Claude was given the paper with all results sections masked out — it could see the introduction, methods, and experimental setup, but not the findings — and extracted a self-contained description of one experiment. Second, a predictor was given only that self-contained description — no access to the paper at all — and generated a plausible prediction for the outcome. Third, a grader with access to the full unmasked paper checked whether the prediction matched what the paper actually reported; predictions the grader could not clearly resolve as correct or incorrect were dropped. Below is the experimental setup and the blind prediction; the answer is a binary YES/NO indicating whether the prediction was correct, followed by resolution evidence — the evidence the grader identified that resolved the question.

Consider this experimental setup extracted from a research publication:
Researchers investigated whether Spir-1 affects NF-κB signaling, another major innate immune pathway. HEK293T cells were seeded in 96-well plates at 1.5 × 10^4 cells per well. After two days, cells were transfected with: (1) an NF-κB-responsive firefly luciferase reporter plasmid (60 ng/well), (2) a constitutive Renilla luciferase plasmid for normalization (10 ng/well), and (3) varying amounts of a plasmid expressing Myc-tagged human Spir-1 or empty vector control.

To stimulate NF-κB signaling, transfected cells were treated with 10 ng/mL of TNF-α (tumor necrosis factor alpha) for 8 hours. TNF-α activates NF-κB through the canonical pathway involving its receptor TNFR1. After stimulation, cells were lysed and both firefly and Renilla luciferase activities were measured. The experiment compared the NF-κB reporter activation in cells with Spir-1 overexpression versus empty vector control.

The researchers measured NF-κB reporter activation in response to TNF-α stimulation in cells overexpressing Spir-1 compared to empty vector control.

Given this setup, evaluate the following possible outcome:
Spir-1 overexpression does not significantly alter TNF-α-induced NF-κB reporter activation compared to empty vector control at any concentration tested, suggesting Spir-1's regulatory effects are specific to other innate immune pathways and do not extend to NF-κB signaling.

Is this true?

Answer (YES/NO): YES